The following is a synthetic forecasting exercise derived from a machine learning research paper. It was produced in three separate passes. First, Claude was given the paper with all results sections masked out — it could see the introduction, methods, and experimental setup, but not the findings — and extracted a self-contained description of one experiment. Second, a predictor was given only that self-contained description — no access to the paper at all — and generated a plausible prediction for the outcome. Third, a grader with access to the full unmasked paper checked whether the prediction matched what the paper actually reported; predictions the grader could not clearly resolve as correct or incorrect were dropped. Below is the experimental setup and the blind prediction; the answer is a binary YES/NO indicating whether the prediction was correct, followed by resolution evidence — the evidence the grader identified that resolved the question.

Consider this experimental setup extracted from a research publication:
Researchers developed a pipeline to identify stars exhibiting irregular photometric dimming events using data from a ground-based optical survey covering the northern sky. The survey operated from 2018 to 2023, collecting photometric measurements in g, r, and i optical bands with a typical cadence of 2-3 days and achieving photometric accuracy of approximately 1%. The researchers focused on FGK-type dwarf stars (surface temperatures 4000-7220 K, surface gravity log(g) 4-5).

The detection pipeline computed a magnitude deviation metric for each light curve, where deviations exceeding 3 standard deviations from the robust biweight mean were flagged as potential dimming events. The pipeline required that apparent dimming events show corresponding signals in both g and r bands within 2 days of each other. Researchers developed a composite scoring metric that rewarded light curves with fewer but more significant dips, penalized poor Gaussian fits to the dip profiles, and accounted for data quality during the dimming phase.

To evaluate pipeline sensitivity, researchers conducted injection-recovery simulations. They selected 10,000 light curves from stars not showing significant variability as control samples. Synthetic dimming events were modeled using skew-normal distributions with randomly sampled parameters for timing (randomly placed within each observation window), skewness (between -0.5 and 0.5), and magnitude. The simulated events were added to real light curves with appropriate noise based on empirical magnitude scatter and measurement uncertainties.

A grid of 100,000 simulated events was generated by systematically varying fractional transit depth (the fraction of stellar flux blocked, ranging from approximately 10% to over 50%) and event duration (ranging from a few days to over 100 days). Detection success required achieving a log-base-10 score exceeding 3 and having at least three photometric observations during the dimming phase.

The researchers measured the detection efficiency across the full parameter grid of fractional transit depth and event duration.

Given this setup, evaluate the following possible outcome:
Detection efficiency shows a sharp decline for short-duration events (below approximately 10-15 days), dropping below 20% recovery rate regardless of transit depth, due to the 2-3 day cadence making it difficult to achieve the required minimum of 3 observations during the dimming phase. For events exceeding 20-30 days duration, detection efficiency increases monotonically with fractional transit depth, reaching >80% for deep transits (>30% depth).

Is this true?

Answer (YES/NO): NO